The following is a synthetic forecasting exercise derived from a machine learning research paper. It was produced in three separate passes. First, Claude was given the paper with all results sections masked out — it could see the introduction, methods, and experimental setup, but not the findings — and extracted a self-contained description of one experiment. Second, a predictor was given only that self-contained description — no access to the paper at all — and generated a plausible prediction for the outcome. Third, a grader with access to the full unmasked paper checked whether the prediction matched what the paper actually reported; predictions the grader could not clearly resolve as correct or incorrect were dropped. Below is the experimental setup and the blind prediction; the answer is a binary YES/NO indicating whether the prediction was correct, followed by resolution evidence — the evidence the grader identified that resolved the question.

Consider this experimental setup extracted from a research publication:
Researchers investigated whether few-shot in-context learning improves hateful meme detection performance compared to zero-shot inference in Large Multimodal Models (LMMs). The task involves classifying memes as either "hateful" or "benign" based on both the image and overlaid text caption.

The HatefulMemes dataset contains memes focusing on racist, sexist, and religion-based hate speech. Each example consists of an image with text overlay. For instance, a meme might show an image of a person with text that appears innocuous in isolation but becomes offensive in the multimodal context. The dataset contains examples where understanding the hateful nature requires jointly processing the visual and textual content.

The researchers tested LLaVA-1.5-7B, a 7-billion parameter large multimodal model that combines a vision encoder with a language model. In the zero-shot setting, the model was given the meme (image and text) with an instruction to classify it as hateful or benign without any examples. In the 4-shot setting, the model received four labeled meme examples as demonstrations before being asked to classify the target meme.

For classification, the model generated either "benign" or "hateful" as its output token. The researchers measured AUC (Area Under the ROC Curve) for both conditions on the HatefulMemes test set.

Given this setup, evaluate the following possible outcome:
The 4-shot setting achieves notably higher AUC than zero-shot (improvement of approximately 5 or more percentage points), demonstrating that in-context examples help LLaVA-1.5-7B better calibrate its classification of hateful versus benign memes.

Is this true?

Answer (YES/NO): NO